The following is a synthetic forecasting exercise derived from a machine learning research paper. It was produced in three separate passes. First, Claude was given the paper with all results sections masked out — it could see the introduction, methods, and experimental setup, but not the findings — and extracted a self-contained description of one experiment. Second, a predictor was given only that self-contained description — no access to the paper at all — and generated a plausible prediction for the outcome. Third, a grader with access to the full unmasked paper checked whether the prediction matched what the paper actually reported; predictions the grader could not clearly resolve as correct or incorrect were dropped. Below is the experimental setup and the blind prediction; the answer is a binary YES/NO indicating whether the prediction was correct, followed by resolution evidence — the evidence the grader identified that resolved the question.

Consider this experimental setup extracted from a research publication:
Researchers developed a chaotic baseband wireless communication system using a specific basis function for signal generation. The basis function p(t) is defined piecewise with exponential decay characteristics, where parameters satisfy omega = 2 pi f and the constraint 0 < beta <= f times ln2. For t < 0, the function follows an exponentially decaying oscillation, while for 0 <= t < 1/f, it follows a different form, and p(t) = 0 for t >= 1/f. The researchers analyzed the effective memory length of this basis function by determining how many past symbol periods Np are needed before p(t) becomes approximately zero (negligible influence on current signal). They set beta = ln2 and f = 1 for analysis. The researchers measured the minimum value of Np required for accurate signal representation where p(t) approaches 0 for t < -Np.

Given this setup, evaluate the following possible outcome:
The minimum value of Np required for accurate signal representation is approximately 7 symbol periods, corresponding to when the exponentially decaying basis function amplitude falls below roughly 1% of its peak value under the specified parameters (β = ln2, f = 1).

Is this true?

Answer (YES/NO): NO